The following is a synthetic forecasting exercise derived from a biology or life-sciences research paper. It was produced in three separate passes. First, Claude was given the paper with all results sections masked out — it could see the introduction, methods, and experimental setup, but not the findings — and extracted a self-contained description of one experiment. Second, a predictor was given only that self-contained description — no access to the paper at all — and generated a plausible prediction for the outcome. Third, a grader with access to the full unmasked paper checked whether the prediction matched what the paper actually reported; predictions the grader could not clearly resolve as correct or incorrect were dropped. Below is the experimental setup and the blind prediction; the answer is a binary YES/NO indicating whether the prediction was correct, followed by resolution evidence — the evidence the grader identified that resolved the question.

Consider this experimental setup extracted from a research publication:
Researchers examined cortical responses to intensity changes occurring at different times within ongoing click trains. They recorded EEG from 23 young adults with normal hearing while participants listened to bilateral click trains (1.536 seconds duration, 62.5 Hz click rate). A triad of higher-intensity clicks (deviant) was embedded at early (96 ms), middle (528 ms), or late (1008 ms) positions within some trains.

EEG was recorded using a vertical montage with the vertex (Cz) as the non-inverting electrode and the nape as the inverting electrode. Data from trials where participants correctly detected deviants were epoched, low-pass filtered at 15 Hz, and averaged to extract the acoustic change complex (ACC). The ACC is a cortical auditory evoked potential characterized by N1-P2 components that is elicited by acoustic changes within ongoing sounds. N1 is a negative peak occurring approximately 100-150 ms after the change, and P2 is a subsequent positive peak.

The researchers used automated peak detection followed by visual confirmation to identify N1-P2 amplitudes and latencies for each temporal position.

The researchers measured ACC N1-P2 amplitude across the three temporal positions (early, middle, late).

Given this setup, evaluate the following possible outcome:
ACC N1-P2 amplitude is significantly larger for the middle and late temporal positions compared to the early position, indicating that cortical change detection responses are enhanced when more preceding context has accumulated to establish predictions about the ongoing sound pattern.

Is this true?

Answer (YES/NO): NO